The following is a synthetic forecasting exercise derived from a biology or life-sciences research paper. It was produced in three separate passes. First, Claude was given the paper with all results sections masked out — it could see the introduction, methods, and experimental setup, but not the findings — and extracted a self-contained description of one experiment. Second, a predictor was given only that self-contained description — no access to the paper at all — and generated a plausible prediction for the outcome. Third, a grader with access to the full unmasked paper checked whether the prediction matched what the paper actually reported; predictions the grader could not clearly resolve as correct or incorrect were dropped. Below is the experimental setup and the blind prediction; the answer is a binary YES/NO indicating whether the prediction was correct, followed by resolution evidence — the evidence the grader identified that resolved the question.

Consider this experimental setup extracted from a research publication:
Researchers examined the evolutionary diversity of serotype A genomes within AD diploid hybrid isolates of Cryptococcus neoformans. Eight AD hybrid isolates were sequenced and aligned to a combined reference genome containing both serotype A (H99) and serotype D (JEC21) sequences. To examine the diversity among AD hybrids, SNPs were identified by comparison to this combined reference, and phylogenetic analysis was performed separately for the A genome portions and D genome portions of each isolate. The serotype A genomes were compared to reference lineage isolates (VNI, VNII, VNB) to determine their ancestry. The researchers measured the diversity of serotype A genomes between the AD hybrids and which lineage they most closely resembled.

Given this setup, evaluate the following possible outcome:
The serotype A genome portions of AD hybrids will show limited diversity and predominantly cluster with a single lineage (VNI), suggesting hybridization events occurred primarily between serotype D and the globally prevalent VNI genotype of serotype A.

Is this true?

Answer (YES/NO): NO